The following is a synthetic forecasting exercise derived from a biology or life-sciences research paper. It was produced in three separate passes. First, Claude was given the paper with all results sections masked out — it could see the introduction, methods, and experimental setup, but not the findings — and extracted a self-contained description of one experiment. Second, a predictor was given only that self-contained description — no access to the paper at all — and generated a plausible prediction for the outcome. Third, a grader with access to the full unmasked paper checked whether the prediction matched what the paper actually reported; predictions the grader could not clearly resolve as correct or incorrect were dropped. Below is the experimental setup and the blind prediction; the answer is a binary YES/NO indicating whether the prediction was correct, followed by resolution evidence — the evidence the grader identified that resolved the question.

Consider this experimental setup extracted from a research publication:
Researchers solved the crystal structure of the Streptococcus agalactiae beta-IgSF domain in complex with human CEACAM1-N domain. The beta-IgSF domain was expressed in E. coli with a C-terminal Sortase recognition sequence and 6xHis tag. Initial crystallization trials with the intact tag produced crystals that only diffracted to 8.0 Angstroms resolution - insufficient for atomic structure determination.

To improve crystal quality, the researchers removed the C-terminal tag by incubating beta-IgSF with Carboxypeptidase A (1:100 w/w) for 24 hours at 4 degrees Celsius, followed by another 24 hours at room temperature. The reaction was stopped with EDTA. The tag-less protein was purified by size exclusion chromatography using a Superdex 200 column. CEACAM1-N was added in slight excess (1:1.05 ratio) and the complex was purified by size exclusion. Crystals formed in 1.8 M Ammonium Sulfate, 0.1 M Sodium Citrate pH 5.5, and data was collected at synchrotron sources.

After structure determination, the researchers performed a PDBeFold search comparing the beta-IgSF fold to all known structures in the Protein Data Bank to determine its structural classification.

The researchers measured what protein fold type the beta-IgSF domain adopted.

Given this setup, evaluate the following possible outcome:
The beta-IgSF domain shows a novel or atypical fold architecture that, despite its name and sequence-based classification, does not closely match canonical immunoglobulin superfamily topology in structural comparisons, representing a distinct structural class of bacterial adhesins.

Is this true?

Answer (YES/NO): NO